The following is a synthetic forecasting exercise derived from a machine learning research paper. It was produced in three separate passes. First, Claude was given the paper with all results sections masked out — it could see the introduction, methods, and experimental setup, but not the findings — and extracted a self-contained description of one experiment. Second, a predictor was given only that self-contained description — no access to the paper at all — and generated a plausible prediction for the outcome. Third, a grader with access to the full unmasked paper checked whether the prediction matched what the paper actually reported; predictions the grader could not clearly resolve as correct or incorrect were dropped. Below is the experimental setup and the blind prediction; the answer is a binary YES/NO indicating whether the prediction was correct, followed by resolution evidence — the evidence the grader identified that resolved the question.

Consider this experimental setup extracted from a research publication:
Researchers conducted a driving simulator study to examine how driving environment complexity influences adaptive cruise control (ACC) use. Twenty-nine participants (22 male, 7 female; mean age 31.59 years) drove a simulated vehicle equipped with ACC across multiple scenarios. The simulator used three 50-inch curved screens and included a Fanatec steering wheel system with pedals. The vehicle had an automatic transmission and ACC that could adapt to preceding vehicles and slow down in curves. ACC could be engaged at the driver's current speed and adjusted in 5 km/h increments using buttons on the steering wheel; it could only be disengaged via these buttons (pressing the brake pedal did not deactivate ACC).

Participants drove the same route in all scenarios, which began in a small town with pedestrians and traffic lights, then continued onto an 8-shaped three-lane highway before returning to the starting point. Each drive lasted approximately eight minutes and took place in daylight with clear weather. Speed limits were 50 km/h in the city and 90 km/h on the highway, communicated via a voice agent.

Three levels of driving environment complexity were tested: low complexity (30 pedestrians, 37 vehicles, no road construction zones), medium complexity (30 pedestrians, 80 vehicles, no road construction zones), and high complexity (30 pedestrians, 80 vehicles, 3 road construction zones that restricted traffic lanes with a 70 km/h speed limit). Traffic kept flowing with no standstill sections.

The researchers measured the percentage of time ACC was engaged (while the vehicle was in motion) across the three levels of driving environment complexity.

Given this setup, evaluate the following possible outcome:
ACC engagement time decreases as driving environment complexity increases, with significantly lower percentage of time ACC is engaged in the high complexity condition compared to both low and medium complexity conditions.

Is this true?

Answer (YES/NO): NO